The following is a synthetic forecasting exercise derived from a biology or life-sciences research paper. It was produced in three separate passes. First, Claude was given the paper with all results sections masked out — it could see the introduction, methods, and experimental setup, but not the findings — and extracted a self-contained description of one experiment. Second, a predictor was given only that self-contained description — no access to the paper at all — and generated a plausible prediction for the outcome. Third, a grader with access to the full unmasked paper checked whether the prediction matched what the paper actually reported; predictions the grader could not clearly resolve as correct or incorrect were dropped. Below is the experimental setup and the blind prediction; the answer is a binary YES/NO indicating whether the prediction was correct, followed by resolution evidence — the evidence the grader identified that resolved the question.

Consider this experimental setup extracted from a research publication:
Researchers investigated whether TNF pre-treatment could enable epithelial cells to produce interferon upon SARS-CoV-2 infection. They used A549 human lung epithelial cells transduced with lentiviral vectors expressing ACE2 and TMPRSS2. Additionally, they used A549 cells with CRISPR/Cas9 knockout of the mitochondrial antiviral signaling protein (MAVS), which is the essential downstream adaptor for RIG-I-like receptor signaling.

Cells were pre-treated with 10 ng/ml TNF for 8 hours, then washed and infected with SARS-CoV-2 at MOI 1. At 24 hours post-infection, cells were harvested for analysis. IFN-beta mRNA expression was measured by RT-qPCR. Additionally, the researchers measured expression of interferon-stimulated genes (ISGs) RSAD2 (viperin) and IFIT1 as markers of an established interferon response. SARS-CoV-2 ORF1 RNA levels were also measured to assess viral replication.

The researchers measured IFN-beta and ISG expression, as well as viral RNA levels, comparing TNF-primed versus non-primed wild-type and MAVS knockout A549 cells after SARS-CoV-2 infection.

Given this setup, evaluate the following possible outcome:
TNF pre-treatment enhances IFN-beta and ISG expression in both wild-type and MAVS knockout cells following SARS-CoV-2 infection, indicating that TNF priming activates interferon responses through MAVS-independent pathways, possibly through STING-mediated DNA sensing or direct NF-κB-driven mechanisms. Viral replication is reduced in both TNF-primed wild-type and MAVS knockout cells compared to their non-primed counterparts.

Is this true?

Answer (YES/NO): NO